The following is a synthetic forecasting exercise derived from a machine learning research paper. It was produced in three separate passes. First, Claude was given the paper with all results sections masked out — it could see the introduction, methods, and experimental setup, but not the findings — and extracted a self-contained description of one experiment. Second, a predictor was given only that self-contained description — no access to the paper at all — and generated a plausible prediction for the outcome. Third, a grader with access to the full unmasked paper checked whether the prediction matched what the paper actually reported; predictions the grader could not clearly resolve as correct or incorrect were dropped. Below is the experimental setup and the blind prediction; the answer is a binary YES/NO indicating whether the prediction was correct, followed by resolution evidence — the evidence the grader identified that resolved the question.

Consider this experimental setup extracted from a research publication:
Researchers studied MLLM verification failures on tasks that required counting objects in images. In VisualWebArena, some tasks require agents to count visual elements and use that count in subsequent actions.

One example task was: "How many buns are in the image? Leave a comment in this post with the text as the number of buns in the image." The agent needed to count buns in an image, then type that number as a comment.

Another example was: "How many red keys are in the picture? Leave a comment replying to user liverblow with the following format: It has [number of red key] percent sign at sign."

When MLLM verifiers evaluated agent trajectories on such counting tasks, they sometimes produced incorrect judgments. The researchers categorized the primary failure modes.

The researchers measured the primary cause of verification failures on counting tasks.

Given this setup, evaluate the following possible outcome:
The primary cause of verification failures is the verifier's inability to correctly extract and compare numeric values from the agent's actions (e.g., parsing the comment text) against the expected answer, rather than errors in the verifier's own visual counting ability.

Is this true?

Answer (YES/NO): NO